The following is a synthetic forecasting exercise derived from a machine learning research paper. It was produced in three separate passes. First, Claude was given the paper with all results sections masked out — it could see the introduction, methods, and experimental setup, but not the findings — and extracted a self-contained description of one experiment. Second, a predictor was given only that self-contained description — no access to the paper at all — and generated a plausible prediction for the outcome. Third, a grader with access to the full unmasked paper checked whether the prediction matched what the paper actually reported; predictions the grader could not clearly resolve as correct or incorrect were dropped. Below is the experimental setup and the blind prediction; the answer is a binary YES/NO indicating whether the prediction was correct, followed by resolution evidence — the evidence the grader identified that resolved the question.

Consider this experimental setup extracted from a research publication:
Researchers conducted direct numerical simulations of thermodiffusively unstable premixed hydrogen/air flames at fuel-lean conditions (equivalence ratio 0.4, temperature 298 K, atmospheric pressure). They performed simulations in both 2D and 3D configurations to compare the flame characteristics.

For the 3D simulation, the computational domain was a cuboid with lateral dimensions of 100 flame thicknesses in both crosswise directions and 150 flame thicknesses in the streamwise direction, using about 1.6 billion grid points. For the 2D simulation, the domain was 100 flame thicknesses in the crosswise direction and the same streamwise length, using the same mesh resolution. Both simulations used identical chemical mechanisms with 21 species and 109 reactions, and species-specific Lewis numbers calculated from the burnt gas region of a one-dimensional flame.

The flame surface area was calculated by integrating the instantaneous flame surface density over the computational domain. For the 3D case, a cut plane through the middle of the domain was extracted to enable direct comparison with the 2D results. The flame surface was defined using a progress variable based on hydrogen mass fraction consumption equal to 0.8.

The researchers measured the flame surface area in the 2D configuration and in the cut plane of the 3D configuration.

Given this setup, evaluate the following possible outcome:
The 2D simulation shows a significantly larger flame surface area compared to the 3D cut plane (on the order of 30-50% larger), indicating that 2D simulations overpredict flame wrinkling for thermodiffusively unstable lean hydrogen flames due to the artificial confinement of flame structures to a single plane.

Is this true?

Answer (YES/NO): NO